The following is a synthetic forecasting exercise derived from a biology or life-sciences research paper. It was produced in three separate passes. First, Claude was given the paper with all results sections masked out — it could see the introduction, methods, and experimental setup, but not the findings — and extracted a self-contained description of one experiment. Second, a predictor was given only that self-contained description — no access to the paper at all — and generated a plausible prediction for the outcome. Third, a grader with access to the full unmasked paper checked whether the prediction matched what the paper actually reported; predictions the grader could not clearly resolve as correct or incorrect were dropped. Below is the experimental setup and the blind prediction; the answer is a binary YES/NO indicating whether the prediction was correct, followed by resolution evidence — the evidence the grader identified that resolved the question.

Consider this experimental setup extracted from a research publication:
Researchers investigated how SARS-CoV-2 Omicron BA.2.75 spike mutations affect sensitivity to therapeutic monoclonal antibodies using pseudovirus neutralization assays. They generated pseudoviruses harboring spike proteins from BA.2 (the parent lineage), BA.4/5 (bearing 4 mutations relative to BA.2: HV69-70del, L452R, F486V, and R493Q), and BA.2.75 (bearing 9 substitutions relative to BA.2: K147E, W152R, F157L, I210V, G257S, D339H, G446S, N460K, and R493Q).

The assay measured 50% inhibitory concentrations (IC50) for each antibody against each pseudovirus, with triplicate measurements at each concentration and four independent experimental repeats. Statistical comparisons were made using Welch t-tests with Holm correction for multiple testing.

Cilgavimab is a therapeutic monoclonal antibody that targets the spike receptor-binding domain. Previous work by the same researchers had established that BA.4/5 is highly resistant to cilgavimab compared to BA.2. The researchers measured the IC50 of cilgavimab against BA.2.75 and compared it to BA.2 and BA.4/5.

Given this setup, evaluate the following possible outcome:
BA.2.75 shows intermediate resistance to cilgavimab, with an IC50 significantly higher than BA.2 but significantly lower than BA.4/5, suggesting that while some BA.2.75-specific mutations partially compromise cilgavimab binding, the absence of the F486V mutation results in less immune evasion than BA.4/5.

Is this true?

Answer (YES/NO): NO